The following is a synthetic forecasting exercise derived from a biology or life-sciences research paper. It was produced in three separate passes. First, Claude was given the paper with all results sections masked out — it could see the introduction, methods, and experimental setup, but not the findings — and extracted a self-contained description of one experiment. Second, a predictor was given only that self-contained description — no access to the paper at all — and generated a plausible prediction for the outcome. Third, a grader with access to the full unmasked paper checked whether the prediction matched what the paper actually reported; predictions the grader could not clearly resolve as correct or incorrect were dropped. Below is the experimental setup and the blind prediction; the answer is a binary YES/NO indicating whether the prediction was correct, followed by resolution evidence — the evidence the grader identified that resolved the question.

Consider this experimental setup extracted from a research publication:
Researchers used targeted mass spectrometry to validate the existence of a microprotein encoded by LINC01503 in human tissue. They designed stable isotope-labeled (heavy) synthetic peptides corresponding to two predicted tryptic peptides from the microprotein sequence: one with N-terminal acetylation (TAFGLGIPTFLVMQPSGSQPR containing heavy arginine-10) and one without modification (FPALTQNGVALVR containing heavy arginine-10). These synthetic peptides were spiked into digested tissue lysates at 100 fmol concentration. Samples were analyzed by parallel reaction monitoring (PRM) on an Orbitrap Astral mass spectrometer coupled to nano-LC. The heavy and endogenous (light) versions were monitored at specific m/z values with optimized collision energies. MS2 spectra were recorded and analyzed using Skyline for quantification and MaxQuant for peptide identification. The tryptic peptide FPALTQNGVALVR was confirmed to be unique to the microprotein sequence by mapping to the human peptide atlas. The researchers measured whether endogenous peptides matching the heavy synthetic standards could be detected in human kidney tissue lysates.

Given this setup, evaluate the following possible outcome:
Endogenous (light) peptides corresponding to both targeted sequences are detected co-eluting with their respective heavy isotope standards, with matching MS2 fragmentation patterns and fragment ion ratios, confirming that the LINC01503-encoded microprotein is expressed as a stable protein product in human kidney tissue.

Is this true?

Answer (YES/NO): NO